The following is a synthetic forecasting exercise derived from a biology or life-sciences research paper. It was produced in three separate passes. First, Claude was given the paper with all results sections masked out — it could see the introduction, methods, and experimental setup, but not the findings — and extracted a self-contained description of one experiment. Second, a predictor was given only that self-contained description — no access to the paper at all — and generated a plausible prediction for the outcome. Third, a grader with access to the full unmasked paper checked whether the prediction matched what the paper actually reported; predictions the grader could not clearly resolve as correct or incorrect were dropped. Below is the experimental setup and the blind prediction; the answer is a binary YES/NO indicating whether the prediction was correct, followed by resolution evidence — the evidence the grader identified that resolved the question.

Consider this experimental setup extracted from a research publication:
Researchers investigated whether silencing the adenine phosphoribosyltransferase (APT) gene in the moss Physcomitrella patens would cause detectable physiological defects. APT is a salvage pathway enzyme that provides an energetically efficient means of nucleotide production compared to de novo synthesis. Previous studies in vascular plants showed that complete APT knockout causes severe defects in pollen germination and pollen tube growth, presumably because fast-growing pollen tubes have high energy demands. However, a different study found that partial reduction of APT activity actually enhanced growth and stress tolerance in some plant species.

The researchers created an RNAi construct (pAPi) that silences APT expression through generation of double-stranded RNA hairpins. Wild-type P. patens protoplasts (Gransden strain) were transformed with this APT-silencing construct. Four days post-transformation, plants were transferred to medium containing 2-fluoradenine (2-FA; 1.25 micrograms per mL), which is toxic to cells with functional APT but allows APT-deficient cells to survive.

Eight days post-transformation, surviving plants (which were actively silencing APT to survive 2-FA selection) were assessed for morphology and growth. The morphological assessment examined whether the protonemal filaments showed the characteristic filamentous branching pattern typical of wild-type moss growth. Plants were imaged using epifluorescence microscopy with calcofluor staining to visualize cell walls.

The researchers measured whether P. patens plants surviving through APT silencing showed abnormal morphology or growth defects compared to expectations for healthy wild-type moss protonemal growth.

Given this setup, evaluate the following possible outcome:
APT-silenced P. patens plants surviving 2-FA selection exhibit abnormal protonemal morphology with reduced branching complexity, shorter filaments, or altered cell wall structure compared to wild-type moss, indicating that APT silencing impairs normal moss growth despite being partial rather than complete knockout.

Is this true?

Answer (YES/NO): NO